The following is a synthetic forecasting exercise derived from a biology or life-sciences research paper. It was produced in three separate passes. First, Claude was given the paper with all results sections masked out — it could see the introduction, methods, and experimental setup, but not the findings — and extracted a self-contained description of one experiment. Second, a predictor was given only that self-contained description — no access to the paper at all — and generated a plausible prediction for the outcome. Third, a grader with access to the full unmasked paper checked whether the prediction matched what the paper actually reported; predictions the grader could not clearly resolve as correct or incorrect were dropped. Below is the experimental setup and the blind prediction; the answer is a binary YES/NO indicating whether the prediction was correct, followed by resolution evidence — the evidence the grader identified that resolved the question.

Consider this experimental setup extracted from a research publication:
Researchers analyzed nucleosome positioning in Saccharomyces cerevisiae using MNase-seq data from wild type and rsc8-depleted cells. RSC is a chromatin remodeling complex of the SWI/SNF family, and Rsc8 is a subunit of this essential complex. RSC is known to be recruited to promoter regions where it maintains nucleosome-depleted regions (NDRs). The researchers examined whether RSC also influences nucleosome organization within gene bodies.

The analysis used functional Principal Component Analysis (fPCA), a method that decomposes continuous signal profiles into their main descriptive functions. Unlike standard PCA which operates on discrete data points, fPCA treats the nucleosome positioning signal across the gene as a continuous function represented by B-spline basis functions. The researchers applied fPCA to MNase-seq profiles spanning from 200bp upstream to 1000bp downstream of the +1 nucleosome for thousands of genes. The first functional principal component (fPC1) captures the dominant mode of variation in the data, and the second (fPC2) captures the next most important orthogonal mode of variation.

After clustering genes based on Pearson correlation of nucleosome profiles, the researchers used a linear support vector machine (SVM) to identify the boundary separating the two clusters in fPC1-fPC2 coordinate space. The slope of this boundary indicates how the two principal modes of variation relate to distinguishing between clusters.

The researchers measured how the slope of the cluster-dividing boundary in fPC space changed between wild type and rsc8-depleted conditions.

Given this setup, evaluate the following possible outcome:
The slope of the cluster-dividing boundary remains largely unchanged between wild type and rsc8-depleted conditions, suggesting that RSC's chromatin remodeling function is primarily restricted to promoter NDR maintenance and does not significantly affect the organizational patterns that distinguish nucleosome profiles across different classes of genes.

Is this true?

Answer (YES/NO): NO